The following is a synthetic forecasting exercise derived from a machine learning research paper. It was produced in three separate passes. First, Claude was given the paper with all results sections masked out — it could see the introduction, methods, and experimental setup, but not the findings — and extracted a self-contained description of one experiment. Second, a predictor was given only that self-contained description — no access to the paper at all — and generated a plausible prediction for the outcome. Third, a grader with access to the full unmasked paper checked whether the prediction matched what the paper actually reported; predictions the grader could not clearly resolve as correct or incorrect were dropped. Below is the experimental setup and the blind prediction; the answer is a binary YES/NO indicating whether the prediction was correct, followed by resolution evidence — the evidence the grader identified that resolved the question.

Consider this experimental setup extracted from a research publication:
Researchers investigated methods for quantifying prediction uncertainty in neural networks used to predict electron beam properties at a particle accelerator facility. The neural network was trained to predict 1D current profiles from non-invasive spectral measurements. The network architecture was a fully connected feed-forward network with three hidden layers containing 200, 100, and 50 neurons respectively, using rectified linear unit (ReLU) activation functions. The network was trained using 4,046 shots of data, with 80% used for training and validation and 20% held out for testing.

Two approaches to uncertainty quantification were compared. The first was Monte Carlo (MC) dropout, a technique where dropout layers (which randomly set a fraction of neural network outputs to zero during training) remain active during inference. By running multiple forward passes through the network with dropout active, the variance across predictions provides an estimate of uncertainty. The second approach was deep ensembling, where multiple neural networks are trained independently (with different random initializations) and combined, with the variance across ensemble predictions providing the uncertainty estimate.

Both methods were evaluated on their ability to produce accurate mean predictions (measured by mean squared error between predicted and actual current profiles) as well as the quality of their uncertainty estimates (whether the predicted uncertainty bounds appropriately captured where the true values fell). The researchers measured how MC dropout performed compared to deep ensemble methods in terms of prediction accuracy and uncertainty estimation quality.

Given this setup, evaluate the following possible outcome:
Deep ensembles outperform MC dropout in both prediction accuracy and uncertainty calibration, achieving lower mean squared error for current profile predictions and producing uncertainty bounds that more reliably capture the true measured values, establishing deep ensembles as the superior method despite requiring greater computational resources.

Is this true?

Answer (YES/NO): YES